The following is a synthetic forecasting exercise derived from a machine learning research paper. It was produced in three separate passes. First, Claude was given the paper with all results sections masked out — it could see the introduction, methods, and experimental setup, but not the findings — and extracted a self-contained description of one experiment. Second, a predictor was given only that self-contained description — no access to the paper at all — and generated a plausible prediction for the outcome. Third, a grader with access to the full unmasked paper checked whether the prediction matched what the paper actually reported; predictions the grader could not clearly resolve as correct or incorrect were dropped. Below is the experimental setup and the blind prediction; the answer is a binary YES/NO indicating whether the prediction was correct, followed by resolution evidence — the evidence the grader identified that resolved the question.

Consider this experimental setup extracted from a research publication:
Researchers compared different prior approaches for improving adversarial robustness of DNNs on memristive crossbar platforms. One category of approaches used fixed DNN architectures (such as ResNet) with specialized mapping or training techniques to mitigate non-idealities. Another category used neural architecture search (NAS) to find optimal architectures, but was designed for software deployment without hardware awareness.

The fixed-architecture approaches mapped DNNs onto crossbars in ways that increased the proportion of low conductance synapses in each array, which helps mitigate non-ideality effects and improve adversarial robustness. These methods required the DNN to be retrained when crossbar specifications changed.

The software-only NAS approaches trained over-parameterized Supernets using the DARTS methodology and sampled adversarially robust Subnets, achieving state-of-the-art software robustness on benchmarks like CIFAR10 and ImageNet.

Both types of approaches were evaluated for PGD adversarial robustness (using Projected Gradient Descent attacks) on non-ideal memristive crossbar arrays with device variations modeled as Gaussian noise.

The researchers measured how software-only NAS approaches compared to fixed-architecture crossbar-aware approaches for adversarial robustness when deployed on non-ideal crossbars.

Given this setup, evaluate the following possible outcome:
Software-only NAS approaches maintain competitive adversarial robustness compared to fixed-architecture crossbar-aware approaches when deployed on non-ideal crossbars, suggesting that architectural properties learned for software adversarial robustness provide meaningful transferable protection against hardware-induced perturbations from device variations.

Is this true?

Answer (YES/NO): NO